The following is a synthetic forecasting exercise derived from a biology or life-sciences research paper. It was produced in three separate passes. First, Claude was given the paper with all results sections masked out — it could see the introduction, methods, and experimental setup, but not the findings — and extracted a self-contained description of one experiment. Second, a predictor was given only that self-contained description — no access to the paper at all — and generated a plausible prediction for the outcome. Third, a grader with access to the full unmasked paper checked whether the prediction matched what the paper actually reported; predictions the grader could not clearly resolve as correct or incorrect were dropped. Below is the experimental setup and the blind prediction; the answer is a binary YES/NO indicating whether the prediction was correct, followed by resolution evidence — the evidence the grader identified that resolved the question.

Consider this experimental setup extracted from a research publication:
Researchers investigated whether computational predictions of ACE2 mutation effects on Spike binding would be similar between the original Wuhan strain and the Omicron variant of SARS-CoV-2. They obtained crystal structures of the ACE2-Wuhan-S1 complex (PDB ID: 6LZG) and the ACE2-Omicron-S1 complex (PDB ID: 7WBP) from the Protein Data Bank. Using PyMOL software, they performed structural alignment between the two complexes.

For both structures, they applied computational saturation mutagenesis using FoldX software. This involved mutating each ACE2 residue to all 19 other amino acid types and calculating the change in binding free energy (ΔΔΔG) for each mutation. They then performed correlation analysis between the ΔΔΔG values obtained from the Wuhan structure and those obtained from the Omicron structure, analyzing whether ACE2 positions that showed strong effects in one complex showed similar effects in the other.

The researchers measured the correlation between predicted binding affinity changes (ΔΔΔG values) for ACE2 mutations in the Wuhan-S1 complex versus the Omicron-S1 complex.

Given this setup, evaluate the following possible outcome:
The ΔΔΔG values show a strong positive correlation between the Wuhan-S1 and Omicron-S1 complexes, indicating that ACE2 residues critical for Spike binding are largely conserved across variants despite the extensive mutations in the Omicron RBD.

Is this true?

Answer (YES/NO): NO